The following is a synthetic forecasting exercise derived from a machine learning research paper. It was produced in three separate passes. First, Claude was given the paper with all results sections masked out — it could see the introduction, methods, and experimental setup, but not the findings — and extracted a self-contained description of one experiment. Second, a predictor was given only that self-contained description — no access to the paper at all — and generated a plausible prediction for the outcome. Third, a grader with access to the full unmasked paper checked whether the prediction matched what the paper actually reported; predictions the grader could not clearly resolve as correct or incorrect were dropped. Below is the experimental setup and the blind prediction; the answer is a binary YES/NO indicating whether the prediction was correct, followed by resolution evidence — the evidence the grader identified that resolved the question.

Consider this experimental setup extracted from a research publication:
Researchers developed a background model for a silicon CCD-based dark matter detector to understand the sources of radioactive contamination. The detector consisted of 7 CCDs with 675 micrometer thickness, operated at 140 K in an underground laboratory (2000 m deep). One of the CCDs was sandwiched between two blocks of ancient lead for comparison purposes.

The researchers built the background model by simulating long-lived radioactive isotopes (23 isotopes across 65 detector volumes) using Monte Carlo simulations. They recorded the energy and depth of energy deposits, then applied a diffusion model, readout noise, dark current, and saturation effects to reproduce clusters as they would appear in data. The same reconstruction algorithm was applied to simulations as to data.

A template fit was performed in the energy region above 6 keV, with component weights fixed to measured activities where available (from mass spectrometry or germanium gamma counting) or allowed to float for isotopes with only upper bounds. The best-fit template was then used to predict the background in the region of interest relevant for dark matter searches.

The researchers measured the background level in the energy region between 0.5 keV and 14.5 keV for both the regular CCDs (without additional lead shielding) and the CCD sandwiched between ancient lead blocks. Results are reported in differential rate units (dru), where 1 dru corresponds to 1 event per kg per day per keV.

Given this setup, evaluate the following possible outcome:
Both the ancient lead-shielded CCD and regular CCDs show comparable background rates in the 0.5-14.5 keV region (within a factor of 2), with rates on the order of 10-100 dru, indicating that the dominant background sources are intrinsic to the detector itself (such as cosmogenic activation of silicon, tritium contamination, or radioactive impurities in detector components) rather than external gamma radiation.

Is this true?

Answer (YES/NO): NO